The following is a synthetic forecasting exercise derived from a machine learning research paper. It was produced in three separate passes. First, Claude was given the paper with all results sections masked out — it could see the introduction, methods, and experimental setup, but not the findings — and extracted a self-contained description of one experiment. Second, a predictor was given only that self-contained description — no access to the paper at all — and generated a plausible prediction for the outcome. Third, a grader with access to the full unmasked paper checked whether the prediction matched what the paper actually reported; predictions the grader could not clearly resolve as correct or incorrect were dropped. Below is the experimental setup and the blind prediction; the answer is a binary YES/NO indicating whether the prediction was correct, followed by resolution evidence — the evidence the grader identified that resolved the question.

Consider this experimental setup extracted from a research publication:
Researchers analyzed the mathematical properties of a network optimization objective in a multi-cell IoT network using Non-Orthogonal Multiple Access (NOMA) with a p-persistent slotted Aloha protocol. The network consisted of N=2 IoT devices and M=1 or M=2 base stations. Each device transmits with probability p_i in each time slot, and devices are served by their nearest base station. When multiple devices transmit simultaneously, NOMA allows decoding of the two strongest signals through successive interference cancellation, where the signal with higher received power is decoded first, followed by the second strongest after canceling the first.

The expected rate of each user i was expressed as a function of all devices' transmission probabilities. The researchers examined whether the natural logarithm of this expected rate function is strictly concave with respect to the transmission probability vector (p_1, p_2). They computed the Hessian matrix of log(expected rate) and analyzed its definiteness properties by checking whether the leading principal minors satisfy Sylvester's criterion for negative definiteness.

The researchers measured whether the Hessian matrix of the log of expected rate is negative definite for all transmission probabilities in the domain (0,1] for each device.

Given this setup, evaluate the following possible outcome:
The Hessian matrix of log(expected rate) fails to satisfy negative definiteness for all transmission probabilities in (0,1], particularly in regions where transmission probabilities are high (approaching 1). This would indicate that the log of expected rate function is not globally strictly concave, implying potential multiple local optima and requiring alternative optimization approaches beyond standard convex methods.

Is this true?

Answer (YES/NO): NO